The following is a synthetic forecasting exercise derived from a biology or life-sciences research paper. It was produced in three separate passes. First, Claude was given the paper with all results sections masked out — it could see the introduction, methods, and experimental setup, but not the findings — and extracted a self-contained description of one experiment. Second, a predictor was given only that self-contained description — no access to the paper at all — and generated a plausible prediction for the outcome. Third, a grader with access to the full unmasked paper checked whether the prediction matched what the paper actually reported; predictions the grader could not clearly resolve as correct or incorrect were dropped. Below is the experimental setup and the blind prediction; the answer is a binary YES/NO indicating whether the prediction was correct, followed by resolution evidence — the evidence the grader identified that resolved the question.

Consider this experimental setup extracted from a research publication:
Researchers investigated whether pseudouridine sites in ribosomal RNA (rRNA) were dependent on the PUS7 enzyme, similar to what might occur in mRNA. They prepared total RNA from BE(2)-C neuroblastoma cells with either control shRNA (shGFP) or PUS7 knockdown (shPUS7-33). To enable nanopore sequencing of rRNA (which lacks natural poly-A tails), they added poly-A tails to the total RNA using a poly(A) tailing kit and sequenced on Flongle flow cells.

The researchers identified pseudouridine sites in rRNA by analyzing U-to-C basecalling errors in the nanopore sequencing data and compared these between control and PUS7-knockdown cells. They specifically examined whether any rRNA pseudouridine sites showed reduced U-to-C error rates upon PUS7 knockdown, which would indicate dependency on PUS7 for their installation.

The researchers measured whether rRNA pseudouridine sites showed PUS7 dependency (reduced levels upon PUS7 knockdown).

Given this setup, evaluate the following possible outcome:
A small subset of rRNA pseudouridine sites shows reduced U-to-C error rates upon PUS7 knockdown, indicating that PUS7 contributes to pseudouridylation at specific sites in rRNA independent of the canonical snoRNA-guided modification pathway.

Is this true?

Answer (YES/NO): YES